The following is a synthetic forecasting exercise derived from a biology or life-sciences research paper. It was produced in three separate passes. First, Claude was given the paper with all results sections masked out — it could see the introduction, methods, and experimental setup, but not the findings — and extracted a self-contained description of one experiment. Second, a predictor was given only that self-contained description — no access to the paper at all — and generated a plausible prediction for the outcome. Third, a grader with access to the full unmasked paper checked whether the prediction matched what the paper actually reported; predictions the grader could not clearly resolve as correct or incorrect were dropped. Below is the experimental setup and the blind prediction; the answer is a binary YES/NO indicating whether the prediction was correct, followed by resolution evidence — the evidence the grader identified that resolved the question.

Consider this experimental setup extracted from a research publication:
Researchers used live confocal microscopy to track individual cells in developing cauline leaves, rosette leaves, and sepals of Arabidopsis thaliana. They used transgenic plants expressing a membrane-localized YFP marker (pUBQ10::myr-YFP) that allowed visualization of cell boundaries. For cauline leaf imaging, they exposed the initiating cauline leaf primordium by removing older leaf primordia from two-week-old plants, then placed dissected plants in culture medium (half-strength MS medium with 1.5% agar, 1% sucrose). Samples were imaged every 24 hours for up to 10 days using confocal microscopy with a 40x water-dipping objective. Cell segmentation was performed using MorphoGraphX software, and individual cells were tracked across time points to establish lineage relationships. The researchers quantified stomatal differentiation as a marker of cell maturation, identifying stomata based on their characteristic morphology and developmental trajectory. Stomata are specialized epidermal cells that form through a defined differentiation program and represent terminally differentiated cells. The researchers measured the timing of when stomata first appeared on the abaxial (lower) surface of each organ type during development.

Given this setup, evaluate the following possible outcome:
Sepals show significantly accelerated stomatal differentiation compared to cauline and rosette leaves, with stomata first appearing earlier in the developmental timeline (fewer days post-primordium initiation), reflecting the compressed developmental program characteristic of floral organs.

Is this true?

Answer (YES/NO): NO